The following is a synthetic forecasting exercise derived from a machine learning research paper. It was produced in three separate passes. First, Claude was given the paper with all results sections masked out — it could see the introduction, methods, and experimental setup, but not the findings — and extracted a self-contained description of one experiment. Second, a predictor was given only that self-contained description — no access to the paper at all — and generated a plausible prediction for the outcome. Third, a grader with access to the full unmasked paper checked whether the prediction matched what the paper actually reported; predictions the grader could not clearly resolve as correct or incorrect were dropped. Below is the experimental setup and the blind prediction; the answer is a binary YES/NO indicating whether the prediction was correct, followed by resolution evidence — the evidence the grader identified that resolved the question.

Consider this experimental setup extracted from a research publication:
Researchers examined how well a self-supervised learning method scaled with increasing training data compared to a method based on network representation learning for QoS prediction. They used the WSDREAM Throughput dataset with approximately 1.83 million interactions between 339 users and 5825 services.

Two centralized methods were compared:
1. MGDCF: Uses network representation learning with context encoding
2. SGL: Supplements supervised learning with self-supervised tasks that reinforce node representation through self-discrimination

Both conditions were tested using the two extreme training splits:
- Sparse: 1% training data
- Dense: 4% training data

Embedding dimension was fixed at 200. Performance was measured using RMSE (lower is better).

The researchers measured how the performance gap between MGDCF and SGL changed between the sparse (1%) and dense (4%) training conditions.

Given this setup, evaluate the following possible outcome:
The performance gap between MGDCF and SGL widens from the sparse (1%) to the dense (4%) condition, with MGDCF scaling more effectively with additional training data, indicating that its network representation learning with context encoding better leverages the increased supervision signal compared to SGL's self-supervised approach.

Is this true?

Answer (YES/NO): NO